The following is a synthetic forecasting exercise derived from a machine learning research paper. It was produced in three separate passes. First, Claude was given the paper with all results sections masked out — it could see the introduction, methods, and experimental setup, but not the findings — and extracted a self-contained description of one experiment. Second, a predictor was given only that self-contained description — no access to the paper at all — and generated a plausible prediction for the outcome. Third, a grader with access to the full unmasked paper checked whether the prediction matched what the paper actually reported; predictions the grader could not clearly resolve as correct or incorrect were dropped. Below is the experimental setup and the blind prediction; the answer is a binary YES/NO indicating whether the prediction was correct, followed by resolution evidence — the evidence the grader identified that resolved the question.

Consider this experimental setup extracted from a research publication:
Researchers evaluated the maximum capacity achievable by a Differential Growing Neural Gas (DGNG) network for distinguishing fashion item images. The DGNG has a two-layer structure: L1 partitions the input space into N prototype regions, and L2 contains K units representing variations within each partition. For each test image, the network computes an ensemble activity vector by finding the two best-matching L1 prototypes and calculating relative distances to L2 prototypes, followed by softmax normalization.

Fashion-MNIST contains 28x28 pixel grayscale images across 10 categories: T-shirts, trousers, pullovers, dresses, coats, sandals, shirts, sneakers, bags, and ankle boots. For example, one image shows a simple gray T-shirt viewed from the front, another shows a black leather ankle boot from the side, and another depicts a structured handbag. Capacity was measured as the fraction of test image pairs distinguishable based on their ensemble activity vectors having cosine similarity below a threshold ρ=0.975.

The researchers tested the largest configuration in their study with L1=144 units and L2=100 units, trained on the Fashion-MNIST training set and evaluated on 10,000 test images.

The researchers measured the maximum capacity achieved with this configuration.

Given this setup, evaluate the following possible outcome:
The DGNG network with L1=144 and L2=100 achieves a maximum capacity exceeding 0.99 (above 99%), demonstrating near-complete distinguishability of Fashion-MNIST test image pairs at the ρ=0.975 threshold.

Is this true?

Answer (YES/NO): NO